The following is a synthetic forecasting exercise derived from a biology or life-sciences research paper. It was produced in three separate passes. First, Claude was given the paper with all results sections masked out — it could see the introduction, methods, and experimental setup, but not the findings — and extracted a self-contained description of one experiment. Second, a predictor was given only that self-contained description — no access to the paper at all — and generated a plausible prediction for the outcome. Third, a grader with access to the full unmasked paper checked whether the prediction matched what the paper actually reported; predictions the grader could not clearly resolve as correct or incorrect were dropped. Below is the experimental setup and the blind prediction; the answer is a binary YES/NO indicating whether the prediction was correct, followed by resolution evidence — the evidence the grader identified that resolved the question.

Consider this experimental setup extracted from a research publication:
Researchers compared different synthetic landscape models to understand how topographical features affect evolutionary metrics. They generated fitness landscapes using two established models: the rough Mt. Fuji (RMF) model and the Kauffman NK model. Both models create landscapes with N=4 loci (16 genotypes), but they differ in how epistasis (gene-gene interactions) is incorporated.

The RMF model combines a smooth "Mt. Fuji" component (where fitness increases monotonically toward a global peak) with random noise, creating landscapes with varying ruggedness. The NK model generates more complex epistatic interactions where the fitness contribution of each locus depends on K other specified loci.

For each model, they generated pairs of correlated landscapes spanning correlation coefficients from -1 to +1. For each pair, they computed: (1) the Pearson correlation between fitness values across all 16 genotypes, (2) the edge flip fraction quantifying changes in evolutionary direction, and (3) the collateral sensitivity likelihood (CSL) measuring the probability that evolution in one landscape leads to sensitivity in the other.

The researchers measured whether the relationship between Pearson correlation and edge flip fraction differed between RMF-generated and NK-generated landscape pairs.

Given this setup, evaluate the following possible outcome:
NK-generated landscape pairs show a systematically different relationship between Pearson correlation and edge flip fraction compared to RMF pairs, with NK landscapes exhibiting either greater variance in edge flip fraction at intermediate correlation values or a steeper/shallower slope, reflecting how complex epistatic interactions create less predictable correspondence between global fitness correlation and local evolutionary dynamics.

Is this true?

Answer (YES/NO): NO